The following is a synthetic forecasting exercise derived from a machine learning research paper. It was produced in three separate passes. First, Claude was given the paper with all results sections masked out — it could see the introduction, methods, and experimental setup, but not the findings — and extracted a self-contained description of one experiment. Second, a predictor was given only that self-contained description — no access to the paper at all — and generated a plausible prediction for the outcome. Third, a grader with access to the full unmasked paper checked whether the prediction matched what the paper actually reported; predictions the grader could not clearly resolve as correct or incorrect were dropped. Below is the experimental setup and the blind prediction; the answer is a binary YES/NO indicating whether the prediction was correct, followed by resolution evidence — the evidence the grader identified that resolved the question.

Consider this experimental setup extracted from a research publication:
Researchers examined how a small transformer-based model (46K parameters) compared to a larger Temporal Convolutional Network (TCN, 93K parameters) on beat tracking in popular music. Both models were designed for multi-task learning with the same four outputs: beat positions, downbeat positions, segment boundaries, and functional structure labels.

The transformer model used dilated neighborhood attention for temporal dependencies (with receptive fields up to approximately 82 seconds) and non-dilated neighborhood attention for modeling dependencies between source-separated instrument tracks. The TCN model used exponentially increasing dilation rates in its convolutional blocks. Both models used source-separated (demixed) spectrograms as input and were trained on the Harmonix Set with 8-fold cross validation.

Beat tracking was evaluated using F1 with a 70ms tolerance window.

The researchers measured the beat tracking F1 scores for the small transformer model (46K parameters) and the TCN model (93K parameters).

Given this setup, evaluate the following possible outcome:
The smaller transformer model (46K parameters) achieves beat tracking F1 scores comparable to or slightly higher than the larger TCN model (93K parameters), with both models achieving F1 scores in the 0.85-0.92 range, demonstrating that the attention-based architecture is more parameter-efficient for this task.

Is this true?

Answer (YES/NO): NO